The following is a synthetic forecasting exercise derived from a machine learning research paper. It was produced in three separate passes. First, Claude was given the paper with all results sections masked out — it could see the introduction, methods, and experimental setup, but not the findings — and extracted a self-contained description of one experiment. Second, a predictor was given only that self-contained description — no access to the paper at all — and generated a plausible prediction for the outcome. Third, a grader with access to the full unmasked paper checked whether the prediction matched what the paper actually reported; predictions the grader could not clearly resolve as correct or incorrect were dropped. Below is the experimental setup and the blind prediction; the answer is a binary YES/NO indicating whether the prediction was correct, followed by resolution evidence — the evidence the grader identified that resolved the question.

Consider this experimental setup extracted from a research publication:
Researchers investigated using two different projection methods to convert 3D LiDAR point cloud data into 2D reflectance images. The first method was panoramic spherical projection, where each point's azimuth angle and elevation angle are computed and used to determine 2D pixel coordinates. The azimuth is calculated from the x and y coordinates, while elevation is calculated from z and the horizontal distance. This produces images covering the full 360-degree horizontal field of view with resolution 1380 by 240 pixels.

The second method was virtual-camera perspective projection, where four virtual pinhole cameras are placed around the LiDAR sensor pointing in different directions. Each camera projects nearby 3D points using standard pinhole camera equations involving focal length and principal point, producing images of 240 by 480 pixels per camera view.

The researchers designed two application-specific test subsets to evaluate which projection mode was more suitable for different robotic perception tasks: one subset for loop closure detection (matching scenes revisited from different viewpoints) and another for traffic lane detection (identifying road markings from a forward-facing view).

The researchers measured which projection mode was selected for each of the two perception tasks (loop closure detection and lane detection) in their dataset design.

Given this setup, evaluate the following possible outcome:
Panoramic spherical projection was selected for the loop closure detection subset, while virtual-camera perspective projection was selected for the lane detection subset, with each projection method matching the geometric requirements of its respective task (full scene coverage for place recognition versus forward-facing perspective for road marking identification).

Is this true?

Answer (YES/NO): YES